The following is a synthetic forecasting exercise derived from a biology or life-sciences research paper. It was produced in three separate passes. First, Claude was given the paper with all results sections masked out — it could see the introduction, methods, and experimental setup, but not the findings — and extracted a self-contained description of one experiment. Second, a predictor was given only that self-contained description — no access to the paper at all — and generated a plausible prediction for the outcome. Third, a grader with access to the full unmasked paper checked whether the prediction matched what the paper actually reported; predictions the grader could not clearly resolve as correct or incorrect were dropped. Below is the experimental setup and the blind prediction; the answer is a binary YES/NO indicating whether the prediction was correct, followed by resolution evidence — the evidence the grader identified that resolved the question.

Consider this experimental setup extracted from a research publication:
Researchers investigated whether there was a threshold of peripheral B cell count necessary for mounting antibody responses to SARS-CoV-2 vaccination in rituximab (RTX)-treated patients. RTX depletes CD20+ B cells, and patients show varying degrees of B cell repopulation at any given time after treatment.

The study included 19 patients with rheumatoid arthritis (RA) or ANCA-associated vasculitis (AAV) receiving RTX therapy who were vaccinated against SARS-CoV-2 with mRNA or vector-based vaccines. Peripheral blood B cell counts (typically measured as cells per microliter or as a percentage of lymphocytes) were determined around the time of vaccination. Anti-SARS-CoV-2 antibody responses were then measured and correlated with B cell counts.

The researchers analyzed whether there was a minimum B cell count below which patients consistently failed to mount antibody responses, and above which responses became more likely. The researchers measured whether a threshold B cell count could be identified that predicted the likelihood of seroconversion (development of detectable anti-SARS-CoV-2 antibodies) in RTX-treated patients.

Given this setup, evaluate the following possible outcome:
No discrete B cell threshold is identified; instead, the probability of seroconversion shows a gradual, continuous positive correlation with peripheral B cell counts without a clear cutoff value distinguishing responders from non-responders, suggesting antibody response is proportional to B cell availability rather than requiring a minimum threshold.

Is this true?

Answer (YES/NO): NO